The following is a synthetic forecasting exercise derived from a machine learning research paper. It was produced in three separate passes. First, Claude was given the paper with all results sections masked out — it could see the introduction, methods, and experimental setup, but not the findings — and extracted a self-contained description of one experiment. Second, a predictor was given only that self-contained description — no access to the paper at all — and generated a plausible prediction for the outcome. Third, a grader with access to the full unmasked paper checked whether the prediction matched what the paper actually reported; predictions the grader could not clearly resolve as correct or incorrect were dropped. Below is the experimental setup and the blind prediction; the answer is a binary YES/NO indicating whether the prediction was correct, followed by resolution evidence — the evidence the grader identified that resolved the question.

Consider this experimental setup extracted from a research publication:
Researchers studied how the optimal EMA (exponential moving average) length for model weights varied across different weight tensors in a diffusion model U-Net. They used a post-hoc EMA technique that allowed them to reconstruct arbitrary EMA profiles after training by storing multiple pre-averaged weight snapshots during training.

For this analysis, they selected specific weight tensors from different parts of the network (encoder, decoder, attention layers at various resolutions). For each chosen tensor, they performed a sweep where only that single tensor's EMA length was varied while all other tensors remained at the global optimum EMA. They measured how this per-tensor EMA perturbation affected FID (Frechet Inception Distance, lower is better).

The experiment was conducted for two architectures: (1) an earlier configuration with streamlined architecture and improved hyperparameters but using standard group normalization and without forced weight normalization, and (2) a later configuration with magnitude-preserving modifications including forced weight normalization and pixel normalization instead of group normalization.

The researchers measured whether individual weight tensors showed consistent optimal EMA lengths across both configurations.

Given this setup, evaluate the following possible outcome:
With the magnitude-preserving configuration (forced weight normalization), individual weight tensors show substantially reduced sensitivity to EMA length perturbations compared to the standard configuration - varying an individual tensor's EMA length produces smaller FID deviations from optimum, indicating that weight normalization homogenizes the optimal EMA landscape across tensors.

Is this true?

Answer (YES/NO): NO